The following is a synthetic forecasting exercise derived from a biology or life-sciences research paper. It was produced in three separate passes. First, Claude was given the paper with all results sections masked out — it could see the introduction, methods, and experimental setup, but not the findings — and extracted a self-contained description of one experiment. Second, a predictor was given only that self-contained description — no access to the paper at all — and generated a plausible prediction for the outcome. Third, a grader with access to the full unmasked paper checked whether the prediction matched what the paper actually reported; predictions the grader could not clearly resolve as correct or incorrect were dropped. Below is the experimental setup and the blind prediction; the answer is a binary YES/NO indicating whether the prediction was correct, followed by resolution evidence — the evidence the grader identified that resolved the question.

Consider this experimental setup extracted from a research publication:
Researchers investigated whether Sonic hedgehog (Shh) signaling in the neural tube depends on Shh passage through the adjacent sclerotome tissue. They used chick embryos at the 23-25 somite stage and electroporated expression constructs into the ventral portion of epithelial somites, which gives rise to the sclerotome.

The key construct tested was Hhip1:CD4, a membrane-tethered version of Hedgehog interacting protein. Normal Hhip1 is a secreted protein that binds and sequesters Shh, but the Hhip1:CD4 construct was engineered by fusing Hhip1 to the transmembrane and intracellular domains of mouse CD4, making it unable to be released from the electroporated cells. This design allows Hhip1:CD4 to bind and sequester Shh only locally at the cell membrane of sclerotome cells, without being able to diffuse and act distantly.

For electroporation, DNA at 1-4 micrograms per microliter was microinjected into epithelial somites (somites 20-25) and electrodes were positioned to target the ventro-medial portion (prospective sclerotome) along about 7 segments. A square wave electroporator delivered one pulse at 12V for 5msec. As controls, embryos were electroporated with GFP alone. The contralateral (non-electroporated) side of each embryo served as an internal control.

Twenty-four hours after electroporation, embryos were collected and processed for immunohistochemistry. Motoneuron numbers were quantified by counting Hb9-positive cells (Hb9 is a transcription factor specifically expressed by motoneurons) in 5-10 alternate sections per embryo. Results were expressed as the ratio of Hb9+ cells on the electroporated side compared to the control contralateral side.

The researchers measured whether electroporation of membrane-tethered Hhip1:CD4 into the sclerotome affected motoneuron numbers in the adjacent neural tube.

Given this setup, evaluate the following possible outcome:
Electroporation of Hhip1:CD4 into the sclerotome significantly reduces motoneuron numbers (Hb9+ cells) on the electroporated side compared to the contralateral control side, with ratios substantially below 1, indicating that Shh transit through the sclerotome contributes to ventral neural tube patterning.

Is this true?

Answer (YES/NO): YES